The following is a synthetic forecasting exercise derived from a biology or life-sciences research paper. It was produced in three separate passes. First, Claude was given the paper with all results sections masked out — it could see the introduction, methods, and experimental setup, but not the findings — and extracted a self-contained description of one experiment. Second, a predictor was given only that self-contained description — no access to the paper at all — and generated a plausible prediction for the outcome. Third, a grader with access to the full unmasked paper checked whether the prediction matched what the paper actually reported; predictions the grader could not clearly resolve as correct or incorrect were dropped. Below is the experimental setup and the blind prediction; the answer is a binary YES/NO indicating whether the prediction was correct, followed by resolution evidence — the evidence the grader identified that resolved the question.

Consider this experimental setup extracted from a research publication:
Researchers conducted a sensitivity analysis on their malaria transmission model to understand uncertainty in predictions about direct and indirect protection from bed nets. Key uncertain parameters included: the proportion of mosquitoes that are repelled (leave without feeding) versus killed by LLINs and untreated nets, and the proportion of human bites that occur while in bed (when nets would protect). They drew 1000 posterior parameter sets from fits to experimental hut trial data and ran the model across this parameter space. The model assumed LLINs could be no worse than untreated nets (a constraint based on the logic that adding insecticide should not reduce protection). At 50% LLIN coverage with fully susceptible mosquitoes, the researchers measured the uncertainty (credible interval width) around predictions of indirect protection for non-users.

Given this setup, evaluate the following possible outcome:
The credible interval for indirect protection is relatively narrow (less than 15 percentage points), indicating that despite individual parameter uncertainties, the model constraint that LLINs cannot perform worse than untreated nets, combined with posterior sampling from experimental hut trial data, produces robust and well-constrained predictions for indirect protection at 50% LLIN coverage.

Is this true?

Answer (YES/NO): NO